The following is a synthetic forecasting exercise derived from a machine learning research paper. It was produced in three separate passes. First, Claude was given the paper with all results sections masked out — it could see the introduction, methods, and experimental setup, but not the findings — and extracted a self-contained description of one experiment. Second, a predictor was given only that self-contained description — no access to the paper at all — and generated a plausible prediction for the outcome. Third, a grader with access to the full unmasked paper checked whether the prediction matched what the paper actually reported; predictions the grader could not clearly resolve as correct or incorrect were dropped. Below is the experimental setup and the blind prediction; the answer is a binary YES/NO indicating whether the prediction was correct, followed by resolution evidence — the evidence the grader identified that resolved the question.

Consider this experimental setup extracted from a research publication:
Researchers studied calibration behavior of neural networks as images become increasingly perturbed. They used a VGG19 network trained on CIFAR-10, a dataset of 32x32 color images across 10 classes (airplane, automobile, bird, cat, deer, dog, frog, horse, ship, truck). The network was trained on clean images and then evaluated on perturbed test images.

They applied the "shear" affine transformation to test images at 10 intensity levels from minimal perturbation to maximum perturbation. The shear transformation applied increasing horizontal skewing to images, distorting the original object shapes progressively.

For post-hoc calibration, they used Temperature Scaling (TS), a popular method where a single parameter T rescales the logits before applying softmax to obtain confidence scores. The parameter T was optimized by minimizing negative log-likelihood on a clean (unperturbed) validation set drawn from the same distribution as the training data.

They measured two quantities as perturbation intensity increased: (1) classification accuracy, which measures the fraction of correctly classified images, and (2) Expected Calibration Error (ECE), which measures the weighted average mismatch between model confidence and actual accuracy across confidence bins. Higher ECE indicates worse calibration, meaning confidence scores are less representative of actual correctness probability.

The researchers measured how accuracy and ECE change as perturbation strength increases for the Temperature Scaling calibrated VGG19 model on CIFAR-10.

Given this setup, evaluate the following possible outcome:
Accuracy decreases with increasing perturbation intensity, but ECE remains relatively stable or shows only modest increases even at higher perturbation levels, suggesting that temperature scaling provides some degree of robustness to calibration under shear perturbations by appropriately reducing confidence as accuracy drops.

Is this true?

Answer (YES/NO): NO